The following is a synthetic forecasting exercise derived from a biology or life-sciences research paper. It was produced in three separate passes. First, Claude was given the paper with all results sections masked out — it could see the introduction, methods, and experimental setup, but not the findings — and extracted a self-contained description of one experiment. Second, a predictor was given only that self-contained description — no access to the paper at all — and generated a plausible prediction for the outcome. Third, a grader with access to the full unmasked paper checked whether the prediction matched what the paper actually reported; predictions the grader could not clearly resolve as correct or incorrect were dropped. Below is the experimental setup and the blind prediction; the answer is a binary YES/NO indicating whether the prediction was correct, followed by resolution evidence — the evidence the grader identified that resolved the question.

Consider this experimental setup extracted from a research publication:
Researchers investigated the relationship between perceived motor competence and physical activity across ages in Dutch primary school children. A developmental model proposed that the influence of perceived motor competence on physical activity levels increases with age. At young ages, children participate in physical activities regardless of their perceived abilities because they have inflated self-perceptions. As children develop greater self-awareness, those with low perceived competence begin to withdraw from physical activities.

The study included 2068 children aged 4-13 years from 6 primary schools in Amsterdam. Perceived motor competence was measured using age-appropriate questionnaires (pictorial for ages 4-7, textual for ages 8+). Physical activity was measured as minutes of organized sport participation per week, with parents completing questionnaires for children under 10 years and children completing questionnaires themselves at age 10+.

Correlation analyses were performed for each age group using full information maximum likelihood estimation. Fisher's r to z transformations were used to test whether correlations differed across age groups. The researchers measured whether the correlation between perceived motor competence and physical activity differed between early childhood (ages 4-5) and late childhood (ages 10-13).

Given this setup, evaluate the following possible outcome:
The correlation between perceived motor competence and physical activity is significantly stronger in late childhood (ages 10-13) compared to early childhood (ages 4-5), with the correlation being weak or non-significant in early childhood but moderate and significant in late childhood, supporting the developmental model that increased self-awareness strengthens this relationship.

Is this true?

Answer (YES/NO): NO